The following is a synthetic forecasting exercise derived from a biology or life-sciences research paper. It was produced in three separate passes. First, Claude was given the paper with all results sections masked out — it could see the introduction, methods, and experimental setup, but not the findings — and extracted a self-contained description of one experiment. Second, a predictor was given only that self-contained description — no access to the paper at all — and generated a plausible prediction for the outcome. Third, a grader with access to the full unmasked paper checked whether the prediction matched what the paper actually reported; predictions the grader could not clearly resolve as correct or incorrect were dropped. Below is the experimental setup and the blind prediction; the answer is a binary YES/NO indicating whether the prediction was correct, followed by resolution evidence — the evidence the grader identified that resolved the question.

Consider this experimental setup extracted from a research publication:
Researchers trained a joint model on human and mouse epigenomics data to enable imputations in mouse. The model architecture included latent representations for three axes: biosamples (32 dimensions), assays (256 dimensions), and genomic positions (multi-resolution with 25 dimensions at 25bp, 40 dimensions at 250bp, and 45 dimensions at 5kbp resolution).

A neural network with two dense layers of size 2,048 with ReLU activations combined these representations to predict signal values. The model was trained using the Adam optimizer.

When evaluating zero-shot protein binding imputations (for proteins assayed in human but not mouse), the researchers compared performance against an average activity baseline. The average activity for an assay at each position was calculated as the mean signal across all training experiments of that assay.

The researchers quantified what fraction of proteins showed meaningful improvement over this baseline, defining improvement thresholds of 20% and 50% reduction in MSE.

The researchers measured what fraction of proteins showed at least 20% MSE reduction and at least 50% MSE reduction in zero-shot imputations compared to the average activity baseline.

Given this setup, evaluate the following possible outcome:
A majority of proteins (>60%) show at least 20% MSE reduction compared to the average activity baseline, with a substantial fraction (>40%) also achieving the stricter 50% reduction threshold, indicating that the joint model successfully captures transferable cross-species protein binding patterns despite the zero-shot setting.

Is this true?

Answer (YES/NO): NO